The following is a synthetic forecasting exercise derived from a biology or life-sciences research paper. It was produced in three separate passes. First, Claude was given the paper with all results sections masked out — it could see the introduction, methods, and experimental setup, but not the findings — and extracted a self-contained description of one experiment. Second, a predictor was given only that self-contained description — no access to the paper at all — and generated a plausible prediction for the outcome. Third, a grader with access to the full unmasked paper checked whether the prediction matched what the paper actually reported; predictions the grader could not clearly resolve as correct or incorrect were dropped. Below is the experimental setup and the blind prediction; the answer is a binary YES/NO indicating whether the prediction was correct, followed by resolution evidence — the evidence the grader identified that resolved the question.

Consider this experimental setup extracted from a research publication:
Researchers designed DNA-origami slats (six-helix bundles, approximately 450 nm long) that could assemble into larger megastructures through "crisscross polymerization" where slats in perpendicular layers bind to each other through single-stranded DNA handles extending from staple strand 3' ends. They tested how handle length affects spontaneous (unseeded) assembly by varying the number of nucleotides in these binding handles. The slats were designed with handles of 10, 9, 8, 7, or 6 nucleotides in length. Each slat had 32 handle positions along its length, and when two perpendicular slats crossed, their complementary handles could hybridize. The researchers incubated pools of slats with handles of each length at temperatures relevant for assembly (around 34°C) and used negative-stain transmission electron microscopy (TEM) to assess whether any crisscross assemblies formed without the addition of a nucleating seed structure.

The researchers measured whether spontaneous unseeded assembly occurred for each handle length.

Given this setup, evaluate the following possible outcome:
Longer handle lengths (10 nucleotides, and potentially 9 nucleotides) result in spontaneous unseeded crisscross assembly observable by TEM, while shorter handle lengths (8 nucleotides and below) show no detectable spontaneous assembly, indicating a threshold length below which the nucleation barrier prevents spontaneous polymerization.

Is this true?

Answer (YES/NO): NO